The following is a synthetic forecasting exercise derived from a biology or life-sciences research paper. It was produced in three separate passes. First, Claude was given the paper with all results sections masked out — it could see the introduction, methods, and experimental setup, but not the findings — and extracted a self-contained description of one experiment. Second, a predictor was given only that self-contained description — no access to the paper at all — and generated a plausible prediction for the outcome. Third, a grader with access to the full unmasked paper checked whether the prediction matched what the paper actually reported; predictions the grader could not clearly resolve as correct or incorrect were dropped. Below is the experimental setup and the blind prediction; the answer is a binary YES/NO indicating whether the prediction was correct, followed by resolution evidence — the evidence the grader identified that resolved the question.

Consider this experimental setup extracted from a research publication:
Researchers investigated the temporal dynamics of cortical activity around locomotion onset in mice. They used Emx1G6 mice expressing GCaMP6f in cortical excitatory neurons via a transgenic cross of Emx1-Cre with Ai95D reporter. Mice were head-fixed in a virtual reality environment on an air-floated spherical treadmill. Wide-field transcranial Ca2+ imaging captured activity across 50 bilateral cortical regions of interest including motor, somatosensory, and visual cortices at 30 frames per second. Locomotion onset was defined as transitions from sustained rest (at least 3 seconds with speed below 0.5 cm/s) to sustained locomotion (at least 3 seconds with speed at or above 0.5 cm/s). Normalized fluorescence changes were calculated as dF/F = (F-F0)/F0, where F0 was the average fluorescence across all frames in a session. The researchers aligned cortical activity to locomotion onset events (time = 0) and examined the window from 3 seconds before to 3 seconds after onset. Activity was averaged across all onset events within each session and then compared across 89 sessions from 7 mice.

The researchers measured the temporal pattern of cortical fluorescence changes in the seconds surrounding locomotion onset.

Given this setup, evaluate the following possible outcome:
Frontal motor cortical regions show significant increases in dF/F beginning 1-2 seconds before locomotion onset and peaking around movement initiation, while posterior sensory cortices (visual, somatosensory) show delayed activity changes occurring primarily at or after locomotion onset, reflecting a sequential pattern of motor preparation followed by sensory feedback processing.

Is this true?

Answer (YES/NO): NO